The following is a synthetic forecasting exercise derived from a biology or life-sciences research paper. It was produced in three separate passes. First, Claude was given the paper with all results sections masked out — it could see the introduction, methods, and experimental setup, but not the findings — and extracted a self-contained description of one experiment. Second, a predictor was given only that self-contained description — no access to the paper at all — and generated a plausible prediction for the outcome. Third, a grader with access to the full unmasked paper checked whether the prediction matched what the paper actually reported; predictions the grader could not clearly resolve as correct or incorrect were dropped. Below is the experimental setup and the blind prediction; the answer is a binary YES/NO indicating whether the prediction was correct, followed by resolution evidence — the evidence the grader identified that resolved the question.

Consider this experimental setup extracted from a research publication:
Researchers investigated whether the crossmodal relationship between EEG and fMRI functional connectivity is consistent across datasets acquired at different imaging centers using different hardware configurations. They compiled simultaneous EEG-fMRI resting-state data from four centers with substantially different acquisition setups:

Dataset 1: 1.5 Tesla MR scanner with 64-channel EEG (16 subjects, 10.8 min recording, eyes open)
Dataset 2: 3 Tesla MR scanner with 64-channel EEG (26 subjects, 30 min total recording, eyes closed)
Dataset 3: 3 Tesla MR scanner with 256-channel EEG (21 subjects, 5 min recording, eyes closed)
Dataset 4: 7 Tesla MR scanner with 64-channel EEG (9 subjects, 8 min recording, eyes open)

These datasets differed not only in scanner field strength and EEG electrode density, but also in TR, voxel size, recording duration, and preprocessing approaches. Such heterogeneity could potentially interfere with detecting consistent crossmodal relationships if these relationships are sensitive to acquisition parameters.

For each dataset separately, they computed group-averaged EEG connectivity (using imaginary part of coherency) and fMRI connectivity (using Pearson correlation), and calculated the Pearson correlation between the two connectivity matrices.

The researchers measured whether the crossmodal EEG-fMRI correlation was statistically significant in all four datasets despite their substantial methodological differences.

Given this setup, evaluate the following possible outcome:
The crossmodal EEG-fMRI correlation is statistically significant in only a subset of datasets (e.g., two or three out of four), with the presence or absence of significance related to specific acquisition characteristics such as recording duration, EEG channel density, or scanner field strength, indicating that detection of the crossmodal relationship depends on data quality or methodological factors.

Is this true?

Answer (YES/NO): NO